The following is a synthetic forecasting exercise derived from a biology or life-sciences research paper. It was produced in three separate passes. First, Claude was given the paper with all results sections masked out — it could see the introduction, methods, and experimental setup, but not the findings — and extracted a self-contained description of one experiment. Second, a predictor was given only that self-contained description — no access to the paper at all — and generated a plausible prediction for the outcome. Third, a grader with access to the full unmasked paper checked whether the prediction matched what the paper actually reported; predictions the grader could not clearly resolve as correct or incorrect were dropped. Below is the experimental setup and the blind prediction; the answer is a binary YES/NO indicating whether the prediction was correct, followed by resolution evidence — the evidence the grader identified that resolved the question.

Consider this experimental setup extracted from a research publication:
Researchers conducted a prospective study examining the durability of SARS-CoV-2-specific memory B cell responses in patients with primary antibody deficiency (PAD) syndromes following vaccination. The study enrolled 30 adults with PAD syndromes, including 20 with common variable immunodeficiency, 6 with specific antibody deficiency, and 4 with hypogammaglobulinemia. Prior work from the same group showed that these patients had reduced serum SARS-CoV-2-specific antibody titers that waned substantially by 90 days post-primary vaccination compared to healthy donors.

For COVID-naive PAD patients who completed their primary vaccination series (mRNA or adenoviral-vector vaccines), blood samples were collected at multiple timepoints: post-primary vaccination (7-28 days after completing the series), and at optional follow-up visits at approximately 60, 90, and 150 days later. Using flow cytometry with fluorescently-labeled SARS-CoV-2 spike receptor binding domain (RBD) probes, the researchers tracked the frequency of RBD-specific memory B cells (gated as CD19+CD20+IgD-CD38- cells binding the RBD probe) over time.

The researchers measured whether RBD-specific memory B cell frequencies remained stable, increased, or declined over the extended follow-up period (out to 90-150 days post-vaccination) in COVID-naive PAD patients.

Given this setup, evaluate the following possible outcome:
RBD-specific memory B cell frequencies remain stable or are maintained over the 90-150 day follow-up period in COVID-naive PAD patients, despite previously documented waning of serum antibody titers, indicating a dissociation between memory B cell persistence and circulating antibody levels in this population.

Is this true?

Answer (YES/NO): YES